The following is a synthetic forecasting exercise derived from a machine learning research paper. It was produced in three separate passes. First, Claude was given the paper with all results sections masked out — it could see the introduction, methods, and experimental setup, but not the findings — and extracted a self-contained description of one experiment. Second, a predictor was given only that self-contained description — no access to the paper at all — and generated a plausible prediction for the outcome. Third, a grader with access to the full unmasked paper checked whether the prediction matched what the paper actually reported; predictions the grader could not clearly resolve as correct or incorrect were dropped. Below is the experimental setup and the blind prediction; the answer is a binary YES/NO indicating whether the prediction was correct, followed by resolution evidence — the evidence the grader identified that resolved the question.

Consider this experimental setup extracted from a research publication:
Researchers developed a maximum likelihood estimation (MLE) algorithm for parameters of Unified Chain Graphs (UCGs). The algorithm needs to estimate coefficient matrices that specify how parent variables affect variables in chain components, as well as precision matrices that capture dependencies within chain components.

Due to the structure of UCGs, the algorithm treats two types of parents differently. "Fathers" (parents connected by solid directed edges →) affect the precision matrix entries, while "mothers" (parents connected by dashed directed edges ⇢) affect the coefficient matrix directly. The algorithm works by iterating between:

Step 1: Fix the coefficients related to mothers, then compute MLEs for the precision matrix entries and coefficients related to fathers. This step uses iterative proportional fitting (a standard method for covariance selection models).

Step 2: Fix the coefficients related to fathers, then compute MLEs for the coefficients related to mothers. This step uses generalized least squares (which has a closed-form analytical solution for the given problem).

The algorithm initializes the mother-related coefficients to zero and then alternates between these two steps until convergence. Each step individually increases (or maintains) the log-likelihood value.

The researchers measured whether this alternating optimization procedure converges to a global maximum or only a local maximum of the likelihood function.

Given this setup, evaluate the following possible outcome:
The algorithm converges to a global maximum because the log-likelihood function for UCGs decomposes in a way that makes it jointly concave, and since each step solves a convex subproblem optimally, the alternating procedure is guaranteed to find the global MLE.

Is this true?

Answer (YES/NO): NO